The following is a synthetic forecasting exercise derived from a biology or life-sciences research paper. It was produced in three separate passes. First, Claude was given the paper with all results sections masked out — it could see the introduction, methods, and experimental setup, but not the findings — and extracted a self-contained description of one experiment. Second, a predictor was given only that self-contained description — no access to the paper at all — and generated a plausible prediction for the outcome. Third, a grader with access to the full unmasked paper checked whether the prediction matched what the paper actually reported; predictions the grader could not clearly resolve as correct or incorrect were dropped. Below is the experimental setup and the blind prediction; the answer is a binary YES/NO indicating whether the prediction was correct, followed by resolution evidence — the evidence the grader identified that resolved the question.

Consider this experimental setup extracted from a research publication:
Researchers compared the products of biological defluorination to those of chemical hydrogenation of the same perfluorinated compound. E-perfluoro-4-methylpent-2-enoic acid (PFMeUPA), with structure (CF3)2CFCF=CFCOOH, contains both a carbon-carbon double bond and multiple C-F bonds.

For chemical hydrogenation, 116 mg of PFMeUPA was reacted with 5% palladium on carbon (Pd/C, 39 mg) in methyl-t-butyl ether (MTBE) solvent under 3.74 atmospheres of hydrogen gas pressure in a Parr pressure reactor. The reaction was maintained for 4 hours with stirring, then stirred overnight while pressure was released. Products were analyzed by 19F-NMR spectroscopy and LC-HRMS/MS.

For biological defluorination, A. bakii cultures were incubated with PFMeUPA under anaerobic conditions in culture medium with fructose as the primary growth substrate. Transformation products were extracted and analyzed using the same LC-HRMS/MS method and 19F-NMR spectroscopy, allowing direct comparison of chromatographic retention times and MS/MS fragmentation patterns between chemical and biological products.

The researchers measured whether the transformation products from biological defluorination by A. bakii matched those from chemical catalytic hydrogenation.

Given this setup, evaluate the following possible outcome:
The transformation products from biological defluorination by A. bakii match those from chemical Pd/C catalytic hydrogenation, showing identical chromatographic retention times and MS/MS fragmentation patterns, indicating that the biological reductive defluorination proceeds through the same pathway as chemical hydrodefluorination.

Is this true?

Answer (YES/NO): NO